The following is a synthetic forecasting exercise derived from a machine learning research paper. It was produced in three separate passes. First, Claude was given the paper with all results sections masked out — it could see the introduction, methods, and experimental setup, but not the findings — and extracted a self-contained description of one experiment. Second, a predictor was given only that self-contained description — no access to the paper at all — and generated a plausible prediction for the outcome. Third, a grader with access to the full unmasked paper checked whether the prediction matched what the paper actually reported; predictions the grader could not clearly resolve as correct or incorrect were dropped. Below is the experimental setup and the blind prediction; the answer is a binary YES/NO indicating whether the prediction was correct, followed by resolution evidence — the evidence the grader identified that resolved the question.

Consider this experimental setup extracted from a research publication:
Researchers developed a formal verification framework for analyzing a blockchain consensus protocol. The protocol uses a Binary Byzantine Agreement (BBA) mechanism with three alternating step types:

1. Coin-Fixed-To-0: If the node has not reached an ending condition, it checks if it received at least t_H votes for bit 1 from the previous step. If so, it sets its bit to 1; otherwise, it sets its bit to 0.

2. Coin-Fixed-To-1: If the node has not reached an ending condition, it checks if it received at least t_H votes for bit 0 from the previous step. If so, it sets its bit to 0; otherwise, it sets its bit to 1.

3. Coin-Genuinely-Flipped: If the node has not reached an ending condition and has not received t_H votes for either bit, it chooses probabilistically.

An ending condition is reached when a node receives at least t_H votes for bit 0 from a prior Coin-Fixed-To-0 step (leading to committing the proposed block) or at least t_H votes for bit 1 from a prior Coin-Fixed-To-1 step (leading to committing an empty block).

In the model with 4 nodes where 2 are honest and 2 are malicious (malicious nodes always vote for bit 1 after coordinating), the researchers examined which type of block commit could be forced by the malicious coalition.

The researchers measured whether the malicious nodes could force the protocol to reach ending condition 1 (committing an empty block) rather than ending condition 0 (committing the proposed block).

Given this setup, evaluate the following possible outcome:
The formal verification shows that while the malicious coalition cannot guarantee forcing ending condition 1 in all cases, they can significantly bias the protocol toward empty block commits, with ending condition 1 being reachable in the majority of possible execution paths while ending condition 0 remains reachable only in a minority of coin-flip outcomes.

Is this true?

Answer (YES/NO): NO